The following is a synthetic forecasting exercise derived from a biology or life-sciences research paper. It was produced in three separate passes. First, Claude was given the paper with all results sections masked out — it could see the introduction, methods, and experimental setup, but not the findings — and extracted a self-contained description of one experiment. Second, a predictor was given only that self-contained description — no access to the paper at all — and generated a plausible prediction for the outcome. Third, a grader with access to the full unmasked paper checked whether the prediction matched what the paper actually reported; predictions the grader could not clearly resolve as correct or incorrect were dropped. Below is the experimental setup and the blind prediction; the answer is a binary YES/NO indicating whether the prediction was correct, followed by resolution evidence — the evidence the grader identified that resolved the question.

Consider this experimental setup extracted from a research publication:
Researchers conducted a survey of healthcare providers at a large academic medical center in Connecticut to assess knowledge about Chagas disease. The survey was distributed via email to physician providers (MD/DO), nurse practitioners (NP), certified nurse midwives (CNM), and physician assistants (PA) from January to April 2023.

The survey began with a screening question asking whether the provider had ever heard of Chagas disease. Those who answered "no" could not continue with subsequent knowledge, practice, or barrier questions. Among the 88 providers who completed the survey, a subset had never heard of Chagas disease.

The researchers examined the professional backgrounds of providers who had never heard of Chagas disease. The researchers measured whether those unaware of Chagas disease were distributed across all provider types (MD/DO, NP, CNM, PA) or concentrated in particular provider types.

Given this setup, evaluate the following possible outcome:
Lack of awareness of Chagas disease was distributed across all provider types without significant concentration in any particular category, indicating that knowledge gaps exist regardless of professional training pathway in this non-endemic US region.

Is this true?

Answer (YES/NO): NO